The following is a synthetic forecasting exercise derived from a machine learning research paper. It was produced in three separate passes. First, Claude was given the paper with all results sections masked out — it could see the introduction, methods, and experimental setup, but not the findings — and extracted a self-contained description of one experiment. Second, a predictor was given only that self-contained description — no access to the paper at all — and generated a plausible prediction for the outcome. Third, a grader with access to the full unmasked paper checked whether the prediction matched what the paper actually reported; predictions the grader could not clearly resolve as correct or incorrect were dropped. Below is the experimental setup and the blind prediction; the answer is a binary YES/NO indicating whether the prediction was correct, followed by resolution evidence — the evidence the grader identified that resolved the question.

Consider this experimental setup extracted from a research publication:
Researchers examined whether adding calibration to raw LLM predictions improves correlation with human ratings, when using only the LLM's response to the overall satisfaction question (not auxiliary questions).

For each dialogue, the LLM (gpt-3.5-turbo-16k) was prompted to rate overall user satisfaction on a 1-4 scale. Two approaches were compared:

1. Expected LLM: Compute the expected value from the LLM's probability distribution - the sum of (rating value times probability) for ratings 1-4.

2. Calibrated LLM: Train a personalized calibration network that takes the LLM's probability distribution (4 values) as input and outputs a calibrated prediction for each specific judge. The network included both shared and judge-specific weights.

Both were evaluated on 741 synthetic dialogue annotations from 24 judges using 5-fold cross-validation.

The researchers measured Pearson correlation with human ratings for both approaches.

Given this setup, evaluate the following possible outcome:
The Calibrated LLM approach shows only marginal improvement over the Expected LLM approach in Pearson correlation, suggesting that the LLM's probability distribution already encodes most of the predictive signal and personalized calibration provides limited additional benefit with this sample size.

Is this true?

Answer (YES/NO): YES